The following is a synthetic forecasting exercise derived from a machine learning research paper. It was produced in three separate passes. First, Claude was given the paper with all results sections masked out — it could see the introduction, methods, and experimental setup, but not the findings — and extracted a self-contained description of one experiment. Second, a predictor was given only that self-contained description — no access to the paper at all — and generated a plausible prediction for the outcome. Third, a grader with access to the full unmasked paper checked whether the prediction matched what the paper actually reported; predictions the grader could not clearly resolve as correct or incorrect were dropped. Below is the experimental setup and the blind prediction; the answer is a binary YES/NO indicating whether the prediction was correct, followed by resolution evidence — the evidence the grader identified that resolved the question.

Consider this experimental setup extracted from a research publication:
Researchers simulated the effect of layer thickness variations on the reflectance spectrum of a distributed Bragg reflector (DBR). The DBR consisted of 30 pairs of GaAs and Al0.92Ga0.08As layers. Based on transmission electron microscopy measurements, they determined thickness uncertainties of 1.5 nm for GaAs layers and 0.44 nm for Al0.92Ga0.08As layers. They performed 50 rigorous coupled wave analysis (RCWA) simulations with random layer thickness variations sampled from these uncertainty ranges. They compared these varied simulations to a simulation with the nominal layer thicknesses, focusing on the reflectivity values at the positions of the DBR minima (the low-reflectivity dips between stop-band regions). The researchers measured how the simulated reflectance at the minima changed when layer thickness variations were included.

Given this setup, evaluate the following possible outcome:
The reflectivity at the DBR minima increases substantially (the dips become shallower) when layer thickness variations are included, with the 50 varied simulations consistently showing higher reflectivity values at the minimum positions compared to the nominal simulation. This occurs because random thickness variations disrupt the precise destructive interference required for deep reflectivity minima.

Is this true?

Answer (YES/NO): NO